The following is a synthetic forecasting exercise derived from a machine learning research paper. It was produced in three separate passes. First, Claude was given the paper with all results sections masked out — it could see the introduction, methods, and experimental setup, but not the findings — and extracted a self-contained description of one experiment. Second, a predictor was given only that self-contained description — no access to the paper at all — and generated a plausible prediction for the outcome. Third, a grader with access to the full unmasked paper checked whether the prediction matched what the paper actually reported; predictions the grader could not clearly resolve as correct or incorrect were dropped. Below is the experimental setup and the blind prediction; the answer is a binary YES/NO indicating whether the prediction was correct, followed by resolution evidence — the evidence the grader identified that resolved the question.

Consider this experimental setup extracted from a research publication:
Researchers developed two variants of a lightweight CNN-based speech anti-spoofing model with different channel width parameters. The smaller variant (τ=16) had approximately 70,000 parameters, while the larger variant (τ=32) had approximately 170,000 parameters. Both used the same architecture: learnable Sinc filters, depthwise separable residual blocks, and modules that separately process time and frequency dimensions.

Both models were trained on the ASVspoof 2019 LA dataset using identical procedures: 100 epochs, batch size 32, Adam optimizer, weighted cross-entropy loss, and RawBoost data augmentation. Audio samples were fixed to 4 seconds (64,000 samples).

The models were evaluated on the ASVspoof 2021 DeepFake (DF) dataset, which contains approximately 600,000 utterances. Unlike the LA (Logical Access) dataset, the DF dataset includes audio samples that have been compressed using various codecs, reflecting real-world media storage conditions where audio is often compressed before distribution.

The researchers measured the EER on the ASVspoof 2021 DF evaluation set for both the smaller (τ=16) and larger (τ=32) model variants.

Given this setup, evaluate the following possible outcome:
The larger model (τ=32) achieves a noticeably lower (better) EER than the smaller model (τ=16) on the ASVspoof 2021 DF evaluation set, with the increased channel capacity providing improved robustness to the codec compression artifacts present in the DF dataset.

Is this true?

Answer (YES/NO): YES